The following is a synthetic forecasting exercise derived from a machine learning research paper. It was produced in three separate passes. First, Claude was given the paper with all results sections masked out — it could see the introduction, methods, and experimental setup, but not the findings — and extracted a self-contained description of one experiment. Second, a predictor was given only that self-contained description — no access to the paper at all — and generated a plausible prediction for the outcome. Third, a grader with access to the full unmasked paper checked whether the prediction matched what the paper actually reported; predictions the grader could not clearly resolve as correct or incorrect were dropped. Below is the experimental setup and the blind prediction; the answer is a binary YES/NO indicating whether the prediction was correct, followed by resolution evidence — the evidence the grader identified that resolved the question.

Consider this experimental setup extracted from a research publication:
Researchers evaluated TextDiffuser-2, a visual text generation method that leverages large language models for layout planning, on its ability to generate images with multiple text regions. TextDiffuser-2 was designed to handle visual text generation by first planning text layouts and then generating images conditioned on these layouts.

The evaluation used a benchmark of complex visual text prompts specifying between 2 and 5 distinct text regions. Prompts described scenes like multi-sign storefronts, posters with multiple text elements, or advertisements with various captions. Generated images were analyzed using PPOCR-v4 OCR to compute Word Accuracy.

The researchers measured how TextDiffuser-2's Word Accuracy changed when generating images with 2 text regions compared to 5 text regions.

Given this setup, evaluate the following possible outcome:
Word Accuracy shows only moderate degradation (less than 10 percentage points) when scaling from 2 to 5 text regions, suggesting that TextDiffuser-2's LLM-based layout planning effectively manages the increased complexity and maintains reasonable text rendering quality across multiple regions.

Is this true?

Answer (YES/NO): NO